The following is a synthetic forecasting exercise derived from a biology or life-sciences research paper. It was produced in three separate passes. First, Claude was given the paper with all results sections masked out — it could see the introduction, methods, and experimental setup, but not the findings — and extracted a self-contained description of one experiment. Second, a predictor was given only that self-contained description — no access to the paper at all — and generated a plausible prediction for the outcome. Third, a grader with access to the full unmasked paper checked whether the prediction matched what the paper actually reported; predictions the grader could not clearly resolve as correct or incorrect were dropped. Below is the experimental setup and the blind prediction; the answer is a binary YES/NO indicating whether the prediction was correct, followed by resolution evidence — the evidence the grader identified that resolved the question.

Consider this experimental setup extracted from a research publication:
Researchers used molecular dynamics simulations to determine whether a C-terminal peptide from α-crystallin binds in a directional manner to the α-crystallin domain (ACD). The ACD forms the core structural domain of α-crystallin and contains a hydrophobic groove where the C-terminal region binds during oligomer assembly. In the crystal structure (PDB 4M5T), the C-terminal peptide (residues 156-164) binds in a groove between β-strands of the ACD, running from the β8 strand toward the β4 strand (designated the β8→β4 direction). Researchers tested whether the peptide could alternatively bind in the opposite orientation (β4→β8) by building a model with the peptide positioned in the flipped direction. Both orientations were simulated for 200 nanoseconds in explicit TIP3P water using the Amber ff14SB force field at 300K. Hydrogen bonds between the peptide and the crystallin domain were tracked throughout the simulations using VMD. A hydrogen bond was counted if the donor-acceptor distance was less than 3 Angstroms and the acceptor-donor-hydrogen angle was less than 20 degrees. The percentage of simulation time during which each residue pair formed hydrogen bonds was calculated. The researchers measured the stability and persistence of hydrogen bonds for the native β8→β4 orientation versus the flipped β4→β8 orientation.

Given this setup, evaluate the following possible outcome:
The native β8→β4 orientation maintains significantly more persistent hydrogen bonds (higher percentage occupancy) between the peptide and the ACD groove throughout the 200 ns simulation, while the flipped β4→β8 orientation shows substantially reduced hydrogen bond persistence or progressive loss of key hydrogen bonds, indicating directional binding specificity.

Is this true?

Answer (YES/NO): NO